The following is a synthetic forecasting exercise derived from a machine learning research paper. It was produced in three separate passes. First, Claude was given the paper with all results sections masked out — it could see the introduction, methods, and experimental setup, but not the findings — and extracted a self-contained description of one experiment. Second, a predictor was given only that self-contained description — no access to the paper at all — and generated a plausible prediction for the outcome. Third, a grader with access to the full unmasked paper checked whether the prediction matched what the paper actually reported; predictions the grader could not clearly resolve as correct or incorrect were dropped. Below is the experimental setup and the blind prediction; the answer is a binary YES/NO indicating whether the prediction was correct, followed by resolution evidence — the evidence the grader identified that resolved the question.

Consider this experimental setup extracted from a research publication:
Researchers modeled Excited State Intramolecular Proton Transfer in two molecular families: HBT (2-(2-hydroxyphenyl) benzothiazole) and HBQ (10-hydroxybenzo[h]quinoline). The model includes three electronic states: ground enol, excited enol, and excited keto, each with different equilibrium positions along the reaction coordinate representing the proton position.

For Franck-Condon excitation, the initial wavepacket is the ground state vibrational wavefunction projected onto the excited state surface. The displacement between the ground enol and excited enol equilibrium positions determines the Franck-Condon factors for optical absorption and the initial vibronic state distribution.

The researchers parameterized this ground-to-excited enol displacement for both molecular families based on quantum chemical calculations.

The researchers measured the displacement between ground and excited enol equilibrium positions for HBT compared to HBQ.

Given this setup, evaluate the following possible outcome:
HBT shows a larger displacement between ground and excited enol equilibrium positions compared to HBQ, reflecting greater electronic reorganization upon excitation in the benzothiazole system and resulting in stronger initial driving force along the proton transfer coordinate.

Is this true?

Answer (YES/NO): NO